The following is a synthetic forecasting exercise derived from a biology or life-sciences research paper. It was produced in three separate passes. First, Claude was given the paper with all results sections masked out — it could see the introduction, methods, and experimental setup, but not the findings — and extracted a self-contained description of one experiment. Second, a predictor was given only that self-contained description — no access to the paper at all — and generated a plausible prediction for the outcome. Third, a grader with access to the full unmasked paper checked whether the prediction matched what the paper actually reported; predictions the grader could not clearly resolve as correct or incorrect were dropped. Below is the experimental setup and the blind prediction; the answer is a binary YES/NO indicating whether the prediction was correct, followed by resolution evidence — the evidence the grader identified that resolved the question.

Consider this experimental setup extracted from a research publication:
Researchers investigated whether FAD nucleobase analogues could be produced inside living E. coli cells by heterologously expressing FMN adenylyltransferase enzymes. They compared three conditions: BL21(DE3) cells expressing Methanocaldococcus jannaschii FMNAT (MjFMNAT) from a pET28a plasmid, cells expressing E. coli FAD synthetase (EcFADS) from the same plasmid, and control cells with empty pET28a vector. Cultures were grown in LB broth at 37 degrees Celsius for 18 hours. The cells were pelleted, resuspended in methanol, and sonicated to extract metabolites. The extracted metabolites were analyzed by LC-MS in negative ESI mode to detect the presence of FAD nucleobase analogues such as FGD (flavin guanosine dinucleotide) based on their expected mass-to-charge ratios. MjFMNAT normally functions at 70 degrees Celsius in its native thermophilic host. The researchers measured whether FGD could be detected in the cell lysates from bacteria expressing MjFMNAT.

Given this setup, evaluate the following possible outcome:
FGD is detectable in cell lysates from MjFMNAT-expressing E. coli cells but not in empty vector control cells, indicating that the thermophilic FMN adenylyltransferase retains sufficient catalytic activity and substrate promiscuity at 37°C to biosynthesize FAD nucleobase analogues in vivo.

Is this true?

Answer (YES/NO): YES